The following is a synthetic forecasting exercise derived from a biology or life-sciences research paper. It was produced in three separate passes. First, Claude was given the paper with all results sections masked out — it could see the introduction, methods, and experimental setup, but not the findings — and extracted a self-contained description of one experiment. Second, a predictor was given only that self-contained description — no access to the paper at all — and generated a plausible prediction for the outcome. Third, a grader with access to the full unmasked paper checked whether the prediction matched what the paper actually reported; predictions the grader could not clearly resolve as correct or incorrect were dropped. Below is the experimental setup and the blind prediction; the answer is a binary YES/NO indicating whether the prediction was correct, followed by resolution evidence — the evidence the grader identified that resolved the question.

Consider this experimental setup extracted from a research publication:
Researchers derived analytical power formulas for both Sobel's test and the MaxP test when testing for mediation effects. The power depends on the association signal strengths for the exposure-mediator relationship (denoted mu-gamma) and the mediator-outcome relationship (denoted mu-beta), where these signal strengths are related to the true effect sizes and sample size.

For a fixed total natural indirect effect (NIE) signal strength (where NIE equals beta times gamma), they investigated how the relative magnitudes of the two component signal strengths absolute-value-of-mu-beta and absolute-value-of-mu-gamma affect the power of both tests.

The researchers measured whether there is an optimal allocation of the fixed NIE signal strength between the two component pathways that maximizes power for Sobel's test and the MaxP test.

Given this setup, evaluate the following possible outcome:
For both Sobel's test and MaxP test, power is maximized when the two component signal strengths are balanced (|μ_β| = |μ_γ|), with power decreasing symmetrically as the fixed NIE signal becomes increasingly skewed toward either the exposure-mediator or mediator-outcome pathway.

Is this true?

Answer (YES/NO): YES